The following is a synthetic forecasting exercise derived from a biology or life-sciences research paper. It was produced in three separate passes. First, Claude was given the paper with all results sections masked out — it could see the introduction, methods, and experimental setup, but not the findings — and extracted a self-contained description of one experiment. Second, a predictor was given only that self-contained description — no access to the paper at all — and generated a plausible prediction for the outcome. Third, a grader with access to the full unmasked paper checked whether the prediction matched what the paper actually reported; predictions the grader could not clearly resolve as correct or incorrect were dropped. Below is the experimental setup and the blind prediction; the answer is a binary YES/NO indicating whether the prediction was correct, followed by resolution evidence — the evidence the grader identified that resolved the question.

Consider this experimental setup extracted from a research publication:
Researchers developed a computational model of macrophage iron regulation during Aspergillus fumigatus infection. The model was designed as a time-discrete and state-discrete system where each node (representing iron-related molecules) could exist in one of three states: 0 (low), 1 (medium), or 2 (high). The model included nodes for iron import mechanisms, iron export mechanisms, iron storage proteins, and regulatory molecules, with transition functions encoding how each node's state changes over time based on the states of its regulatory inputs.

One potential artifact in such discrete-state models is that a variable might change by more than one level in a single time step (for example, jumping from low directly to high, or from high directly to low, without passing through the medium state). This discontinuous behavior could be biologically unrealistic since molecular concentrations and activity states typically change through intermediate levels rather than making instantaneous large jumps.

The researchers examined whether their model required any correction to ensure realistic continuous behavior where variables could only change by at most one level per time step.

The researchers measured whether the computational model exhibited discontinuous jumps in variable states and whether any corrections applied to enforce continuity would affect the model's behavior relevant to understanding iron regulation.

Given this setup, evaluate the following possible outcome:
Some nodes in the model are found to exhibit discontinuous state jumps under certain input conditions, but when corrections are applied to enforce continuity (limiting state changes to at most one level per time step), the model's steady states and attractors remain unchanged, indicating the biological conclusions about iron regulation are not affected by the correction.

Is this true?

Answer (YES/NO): YES